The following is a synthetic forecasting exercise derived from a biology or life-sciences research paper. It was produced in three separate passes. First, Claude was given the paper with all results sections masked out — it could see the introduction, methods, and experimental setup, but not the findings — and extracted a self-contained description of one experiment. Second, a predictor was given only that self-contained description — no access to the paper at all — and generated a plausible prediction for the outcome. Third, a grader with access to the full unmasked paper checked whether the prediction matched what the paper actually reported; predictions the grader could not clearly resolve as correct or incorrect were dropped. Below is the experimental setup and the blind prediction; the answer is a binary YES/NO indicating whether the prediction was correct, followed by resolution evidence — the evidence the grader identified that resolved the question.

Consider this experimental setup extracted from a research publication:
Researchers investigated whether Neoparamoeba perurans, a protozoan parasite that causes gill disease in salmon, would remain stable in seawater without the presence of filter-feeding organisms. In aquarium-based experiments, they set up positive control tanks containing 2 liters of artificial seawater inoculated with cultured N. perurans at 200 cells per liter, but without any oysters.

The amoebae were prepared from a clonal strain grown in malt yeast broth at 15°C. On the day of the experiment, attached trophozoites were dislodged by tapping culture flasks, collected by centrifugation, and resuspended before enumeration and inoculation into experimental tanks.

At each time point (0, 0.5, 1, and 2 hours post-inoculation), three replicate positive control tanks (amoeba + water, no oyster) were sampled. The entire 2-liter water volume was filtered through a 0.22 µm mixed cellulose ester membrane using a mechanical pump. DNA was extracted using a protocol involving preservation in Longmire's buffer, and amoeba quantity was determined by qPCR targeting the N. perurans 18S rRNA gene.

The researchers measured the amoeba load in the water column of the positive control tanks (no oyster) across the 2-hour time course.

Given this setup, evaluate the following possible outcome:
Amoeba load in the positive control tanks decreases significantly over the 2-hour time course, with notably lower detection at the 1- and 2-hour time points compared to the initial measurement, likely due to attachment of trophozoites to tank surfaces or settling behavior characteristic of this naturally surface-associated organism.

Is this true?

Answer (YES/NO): NO